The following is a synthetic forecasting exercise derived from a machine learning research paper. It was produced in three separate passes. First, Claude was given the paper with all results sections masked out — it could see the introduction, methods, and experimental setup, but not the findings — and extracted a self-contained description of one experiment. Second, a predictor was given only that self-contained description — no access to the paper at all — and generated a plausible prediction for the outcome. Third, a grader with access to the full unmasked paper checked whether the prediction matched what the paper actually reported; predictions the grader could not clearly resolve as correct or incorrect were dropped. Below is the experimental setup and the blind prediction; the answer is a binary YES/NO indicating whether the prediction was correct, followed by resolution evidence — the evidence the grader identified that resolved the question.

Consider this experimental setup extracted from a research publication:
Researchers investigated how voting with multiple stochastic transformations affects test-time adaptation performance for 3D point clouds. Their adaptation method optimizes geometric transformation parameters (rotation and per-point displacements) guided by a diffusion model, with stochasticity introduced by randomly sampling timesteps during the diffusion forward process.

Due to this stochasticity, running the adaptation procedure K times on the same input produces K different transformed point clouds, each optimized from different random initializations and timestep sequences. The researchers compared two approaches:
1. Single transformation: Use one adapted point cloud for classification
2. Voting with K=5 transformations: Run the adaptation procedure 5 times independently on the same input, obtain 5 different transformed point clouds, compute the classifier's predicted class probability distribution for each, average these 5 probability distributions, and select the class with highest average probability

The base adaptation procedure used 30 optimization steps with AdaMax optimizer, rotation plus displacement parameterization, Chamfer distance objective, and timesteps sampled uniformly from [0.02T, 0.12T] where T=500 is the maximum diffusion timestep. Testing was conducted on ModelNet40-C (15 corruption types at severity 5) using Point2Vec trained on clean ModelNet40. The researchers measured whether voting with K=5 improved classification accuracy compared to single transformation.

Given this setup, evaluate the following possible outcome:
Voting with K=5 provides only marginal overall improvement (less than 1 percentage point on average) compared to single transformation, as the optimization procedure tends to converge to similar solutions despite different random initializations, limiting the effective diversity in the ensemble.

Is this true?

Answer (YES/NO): NO